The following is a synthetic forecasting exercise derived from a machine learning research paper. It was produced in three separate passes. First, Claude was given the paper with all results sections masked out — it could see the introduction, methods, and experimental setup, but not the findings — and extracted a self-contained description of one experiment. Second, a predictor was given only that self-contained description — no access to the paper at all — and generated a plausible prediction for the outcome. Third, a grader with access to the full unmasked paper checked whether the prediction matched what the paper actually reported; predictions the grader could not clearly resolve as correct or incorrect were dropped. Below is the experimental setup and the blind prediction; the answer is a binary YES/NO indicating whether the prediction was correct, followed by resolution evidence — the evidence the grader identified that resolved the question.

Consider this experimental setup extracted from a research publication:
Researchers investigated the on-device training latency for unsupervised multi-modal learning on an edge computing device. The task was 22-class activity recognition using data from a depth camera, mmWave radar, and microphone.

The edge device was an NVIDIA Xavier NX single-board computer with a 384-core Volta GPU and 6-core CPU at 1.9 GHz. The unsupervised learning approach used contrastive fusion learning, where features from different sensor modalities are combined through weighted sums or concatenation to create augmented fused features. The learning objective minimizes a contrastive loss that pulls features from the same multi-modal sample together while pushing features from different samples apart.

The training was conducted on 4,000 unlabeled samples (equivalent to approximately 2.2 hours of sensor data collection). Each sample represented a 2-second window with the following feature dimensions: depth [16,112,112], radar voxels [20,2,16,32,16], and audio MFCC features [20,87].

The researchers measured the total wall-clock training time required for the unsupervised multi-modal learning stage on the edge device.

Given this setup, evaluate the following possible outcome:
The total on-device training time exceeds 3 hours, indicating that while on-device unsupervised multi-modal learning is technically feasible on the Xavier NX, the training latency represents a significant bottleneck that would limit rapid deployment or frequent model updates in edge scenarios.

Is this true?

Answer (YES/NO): YES